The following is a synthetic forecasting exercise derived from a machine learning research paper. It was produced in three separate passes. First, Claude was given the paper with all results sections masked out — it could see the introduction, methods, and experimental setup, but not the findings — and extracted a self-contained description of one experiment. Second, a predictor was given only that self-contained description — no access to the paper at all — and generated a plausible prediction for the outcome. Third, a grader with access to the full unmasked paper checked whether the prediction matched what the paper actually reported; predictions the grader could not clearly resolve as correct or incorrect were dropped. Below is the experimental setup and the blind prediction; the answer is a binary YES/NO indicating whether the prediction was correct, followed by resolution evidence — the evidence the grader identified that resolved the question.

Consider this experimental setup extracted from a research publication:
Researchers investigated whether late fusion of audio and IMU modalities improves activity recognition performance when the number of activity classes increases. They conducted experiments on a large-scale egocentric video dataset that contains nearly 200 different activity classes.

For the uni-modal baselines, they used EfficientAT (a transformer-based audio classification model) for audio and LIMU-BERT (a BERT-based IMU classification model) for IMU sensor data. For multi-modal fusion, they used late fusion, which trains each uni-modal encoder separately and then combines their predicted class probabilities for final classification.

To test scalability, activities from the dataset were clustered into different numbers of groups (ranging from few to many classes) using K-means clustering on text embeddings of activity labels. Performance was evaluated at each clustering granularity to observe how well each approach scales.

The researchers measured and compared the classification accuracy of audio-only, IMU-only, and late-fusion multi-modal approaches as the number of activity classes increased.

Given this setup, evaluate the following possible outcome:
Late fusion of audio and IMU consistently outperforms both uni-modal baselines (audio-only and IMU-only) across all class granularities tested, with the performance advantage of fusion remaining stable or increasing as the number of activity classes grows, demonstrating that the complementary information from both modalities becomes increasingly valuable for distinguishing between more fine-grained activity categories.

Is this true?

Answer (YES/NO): NO